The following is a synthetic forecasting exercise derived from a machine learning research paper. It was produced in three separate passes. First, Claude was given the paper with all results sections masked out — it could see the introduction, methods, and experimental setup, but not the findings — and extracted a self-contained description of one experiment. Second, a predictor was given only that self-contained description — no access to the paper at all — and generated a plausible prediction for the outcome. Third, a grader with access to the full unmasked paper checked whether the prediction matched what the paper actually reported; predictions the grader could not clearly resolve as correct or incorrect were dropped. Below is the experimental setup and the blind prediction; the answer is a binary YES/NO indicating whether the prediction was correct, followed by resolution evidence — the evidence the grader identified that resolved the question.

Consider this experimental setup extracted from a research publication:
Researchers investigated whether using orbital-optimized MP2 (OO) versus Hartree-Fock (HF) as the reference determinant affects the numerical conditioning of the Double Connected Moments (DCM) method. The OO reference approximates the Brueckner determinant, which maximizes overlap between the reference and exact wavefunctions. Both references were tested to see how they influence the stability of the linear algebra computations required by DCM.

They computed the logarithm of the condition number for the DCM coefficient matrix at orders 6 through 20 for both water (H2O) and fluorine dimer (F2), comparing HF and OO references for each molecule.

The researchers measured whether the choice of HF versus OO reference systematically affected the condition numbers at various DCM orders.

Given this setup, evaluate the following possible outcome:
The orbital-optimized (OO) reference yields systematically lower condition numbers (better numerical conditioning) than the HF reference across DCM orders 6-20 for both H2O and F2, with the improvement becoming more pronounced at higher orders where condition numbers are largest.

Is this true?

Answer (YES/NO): NO